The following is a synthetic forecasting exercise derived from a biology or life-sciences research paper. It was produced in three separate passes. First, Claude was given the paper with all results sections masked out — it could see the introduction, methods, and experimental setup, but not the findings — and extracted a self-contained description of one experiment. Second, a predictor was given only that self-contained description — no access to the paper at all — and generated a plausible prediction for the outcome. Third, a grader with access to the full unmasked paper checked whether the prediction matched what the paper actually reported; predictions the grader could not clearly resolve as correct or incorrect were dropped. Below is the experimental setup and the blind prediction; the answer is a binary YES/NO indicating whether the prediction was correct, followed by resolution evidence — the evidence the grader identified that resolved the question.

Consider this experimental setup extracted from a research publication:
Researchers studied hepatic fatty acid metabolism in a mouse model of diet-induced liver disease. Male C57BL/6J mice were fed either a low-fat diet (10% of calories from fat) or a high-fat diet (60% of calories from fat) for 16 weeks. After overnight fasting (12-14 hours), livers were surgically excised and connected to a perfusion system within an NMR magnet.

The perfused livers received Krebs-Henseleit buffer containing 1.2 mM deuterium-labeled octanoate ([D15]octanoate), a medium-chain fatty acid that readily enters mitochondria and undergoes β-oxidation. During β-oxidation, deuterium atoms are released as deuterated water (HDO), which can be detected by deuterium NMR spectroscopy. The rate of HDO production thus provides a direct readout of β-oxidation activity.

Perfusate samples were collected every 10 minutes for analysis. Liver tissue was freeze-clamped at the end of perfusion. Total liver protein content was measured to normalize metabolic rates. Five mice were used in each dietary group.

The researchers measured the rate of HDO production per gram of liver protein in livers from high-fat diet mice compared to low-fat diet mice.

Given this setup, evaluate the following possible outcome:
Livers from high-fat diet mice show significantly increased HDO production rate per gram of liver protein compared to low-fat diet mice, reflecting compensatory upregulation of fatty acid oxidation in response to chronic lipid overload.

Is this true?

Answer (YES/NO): NO